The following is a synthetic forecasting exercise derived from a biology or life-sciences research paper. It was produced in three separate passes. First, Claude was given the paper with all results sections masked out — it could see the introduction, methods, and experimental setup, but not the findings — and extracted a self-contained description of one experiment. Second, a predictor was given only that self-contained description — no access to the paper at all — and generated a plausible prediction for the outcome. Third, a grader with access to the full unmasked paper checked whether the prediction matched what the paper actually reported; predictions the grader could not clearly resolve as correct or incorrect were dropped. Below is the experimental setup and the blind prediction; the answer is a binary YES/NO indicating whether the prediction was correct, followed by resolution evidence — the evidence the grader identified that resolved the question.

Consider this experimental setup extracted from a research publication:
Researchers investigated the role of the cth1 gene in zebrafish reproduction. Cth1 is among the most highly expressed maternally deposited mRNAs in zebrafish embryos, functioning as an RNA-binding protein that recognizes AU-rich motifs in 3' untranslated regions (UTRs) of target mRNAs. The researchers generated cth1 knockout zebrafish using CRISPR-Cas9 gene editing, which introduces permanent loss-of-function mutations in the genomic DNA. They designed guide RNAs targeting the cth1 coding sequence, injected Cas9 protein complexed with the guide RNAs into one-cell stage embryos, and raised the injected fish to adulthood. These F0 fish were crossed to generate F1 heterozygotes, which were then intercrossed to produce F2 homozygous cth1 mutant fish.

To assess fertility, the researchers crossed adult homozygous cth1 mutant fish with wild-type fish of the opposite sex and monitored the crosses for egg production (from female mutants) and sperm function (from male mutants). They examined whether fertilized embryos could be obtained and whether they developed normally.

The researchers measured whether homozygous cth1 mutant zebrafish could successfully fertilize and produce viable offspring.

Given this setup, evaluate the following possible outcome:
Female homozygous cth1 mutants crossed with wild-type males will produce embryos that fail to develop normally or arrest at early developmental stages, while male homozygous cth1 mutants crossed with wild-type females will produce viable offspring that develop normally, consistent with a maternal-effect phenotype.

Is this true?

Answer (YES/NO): NO